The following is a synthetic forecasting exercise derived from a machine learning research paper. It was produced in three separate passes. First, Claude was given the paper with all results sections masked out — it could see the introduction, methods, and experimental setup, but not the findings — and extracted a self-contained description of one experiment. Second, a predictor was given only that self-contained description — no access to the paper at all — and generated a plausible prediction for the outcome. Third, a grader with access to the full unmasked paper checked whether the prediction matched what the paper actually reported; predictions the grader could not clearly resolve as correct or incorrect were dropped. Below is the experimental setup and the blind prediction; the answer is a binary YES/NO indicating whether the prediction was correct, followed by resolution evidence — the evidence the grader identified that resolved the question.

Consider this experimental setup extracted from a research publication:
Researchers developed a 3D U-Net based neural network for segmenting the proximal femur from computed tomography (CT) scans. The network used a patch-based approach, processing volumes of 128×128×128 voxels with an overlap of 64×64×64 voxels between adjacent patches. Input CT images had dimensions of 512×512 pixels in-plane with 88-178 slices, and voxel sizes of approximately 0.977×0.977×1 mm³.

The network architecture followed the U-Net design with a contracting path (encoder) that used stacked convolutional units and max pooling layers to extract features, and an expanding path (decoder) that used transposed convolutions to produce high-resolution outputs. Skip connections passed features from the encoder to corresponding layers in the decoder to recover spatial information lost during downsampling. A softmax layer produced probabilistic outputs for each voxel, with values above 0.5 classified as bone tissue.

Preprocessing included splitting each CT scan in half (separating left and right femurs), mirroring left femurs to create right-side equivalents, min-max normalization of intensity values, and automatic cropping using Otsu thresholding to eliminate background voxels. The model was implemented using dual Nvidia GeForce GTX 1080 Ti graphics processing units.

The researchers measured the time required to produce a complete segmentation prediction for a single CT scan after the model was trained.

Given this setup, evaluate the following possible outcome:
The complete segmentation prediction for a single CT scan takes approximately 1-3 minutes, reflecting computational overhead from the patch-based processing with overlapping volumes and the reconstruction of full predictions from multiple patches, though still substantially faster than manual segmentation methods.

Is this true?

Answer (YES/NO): NO